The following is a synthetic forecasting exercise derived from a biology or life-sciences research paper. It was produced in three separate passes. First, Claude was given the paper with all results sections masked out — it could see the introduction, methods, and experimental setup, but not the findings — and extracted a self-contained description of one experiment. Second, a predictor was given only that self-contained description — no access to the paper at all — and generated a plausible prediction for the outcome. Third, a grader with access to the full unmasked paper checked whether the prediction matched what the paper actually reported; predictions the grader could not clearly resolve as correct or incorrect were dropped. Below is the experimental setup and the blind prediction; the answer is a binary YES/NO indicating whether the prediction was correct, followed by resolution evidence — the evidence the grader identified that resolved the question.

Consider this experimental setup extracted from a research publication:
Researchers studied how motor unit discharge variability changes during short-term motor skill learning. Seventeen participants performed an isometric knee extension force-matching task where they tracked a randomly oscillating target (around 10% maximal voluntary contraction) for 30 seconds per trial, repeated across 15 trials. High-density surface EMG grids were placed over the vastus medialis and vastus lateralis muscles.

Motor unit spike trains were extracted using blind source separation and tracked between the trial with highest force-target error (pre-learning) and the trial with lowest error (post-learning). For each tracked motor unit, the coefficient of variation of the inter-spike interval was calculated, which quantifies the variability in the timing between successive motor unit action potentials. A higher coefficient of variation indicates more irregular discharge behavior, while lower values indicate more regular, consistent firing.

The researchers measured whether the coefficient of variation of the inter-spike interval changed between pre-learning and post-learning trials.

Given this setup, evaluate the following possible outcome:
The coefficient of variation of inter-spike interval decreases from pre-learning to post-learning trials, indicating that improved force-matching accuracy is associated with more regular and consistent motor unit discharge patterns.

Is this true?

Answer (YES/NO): YES